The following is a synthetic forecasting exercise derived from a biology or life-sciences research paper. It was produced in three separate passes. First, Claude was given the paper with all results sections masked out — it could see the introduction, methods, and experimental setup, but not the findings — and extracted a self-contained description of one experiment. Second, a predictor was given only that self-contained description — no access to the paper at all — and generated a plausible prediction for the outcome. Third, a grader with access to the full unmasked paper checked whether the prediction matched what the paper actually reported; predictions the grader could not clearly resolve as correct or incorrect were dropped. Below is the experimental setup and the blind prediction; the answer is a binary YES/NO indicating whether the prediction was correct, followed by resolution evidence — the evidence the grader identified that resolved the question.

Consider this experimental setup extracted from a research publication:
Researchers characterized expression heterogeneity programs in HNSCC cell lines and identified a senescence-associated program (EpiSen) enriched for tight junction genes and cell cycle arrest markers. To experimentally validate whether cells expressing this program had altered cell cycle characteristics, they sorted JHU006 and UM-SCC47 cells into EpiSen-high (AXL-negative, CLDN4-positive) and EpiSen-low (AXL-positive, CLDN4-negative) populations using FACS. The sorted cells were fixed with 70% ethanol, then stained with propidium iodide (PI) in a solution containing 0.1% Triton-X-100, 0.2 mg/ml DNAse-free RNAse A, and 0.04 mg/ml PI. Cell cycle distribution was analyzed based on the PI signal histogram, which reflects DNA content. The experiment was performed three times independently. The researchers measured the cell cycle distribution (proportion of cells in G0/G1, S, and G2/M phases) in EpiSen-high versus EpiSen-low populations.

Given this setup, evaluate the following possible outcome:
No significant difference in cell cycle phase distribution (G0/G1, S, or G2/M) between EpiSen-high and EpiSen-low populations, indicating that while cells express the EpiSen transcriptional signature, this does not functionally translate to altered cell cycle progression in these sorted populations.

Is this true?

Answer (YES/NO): NO